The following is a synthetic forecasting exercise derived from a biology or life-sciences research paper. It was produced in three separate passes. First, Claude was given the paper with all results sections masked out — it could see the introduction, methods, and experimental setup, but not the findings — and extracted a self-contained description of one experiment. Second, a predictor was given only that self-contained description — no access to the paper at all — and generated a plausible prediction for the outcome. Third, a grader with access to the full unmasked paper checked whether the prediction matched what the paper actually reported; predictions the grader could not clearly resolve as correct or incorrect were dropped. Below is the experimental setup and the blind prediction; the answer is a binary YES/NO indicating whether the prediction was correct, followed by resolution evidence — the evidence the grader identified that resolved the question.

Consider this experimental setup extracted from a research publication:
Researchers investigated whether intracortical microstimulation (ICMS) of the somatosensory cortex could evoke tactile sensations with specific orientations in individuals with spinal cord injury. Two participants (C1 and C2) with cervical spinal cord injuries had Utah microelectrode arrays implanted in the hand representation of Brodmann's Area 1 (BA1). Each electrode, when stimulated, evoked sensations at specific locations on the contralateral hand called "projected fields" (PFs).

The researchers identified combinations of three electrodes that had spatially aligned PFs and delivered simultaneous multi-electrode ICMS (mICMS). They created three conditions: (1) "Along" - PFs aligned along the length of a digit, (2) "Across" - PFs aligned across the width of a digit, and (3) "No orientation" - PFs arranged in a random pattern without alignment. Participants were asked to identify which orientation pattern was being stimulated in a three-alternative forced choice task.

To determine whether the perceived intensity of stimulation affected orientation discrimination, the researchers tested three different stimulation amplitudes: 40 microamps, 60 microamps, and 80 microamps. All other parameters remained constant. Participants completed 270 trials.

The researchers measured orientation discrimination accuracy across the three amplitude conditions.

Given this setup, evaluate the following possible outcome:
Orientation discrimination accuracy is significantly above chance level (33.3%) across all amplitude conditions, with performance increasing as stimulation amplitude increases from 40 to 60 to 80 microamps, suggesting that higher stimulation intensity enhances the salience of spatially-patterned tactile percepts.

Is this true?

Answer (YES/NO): NO